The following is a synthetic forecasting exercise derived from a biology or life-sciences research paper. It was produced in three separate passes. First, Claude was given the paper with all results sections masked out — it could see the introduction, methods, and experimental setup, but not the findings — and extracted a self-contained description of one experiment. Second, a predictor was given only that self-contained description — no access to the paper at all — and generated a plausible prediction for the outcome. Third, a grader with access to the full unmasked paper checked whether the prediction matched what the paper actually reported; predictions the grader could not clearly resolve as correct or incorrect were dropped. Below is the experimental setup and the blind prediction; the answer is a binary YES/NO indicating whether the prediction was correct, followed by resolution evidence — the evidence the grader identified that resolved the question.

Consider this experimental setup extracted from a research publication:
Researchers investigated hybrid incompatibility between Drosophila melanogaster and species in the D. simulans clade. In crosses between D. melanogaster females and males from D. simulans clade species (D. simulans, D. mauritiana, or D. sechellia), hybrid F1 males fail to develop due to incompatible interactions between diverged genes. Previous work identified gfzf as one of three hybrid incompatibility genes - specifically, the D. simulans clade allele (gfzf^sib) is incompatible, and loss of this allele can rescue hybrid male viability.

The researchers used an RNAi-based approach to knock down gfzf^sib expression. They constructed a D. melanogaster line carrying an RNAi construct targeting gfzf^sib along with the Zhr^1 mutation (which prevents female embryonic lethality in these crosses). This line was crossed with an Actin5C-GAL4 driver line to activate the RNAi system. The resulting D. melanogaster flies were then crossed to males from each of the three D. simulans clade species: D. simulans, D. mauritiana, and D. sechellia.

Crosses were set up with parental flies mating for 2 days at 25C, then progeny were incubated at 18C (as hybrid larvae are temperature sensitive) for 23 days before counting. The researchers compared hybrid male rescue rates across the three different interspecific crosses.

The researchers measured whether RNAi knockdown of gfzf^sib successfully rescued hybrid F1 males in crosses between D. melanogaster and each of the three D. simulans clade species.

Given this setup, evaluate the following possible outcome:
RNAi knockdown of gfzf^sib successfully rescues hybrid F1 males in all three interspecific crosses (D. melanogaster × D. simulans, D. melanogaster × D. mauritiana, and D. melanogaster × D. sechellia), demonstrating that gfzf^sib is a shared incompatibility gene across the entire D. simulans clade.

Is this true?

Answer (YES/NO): NO